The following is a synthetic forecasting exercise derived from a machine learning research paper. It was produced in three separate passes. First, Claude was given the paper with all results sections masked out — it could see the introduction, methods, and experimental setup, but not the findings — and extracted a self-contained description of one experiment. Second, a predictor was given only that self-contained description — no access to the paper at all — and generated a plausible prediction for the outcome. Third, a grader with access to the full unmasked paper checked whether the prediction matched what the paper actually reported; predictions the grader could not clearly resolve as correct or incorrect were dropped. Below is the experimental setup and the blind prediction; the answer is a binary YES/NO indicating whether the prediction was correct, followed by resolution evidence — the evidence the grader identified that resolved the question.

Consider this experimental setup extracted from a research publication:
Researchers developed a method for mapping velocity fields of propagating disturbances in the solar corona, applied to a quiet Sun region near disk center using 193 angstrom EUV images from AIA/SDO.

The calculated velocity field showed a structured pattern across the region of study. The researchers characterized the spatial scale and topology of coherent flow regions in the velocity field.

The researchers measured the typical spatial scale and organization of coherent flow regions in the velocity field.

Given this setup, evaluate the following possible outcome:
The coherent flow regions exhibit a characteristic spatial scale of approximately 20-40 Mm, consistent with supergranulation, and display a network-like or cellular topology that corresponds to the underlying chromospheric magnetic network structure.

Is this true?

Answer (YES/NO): NO